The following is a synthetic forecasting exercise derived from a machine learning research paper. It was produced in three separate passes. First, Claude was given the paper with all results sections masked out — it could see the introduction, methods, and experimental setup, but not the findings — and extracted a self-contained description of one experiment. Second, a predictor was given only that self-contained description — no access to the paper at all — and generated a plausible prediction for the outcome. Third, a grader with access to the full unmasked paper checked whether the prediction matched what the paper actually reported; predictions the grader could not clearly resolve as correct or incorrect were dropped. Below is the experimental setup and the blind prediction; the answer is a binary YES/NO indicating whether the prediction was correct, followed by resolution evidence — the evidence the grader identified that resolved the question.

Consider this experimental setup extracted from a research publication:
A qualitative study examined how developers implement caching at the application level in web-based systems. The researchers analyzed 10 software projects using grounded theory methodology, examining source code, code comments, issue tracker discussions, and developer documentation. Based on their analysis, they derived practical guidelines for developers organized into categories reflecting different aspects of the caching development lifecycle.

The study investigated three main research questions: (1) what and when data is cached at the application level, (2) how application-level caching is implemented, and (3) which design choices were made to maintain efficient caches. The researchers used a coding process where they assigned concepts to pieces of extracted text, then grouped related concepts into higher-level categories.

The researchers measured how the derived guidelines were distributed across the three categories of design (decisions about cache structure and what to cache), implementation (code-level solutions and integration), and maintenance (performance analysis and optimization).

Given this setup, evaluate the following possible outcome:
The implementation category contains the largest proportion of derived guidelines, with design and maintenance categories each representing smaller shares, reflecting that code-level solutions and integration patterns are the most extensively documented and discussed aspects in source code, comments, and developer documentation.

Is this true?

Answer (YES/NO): NO